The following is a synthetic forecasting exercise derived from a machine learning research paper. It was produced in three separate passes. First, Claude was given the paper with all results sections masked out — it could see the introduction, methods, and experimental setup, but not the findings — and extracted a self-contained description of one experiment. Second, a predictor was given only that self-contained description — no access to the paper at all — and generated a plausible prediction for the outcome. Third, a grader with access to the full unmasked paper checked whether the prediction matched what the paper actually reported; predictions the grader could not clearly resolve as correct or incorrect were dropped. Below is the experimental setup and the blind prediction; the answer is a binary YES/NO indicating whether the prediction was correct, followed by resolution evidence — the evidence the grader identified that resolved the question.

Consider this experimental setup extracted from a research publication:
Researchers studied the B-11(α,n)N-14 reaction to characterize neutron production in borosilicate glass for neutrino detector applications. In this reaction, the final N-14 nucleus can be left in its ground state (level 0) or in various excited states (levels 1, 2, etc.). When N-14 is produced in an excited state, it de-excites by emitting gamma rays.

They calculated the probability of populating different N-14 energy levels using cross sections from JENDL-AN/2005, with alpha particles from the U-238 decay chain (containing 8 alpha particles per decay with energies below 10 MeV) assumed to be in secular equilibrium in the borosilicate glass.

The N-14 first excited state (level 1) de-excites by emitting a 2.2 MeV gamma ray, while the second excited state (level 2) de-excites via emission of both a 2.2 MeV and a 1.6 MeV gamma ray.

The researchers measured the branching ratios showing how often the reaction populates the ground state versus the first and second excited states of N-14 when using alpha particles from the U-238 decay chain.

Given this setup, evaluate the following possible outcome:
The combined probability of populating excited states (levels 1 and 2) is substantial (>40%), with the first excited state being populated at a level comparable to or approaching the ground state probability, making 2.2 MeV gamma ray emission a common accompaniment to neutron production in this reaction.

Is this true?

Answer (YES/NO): NO